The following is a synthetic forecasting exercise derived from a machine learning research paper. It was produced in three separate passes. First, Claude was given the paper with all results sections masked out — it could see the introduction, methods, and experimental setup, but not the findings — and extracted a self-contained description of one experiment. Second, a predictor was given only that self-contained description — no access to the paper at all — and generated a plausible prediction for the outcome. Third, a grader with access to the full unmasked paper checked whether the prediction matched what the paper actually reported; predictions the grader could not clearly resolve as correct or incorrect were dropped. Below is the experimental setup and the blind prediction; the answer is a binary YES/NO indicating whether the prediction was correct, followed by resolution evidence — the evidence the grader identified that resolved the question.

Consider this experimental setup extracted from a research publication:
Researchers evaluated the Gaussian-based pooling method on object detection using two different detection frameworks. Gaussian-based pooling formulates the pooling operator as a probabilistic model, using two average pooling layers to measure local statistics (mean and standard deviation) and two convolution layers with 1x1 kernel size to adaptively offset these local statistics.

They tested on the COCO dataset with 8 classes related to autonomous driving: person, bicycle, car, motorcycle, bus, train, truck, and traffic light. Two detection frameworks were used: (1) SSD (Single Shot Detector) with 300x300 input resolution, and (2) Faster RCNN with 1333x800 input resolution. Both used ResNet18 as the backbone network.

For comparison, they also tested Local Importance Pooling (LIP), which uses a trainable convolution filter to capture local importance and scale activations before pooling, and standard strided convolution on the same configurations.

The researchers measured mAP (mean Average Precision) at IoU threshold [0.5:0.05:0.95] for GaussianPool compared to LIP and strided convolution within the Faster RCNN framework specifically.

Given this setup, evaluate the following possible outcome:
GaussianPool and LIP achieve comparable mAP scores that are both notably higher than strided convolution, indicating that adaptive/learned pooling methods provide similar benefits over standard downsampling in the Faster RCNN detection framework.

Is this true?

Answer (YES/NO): NO